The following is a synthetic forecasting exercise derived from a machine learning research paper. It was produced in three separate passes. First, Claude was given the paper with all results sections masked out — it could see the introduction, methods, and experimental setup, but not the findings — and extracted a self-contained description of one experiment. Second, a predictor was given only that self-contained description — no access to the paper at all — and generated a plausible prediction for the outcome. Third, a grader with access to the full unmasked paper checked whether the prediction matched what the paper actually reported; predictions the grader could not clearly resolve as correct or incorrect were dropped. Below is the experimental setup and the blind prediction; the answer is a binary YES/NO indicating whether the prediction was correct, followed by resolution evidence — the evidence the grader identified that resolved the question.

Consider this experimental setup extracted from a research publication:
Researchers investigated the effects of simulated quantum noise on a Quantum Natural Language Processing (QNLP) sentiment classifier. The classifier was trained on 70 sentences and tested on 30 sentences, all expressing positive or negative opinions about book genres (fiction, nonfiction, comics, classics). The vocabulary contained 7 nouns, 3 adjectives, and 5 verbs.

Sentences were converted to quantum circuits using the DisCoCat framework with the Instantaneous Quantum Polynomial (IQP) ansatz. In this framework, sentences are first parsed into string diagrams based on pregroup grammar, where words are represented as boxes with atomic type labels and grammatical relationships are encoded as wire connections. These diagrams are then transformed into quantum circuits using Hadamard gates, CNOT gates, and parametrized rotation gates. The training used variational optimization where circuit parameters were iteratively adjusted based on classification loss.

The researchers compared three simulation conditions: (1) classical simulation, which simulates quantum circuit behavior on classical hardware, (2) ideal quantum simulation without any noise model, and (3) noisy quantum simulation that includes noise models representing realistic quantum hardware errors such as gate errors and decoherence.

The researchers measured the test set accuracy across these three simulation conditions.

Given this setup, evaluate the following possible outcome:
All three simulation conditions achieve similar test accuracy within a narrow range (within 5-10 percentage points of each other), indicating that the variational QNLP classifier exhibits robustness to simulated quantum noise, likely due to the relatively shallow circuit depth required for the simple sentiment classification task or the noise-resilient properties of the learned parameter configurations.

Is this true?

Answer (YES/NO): NO